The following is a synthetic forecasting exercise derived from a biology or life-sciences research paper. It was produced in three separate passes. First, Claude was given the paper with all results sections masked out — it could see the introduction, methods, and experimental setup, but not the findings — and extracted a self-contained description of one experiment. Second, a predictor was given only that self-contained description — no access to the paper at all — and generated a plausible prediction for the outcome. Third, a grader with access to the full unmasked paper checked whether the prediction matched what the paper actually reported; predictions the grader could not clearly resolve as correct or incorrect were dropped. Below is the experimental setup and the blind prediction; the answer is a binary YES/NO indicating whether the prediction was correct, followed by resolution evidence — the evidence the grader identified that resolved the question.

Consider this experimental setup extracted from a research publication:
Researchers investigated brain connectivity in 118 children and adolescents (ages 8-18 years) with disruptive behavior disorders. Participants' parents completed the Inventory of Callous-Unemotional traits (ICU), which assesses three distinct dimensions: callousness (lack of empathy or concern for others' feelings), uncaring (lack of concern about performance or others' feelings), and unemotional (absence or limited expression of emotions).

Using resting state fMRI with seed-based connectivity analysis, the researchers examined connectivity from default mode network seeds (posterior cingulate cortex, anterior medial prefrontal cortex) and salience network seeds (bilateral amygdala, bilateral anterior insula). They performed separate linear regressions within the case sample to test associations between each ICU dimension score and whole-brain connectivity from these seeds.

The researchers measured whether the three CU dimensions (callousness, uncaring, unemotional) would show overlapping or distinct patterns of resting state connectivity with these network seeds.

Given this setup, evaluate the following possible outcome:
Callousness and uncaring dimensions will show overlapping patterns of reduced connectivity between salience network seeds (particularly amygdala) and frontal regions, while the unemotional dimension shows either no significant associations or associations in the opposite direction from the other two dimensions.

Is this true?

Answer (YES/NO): NO